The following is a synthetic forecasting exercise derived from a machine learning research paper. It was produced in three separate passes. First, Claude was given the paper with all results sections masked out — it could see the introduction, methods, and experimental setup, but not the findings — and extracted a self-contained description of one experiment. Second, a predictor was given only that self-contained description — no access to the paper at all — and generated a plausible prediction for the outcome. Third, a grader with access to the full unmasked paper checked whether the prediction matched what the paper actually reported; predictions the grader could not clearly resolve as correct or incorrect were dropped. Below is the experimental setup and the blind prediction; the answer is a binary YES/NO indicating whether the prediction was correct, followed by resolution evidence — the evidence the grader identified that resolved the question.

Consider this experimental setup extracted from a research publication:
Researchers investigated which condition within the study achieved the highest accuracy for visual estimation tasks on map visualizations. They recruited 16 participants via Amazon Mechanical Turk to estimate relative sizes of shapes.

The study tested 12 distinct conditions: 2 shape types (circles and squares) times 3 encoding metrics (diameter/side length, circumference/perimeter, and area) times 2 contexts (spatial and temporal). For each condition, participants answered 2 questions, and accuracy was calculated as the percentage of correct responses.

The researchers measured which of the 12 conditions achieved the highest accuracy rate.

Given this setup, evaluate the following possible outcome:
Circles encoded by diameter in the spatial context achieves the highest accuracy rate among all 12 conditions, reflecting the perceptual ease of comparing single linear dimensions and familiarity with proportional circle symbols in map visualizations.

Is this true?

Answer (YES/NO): NO